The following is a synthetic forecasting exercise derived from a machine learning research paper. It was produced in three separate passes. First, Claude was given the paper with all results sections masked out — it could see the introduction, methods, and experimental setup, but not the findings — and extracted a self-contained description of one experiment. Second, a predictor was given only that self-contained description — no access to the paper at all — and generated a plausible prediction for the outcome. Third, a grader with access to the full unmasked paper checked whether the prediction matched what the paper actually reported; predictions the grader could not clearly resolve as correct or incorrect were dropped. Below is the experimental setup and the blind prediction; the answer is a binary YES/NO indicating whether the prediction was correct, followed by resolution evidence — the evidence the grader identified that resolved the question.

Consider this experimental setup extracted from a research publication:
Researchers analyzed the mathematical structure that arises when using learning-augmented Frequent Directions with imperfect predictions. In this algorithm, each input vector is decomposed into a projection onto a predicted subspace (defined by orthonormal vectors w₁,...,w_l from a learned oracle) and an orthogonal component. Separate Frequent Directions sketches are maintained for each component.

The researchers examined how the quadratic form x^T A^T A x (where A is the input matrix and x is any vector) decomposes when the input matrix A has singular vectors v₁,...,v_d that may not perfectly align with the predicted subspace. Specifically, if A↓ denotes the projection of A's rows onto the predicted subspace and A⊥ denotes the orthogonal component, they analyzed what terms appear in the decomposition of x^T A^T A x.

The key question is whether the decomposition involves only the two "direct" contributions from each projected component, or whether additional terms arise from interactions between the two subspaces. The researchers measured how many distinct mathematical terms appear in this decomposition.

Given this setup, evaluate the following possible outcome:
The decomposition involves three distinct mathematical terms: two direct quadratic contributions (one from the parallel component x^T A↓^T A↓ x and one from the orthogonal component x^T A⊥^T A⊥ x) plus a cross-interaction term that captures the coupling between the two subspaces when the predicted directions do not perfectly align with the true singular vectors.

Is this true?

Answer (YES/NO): YES